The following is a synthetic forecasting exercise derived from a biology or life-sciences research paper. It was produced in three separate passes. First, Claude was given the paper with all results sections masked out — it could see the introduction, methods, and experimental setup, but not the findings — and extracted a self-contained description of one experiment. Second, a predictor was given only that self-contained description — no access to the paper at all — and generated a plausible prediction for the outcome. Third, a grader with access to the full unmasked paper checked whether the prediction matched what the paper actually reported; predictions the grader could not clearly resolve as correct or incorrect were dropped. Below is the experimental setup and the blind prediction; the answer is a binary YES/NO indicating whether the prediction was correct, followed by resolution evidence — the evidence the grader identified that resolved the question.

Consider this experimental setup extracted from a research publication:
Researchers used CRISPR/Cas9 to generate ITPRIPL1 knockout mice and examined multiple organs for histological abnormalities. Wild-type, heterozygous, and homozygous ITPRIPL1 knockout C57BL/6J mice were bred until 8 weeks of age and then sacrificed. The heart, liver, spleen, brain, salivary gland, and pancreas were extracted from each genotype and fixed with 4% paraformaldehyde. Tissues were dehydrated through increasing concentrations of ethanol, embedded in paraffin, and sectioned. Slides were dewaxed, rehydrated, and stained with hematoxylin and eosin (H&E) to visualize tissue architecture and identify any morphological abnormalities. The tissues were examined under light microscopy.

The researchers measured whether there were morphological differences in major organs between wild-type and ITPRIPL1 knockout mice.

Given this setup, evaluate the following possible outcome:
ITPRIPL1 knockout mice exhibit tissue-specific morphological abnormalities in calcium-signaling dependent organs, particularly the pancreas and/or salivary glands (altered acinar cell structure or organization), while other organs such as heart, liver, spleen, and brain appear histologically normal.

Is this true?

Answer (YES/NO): NO